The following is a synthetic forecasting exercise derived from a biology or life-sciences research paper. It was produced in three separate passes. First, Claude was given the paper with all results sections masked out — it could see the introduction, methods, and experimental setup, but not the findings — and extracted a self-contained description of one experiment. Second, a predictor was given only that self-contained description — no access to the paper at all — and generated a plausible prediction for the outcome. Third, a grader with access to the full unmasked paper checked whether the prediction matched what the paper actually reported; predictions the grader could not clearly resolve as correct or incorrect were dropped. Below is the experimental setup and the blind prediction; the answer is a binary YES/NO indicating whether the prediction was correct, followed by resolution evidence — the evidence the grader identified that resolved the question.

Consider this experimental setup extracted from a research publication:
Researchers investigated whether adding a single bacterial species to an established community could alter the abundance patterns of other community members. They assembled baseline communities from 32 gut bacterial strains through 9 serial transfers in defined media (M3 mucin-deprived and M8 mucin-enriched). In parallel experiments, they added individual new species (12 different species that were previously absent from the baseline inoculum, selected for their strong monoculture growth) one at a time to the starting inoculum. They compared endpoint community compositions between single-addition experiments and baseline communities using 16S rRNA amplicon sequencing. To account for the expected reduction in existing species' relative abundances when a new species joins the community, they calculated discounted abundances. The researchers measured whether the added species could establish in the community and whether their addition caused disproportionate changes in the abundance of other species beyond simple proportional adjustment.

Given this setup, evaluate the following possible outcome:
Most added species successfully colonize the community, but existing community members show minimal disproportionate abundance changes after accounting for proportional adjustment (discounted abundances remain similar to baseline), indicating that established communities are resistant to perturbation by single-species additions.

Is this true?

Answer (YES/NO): NO